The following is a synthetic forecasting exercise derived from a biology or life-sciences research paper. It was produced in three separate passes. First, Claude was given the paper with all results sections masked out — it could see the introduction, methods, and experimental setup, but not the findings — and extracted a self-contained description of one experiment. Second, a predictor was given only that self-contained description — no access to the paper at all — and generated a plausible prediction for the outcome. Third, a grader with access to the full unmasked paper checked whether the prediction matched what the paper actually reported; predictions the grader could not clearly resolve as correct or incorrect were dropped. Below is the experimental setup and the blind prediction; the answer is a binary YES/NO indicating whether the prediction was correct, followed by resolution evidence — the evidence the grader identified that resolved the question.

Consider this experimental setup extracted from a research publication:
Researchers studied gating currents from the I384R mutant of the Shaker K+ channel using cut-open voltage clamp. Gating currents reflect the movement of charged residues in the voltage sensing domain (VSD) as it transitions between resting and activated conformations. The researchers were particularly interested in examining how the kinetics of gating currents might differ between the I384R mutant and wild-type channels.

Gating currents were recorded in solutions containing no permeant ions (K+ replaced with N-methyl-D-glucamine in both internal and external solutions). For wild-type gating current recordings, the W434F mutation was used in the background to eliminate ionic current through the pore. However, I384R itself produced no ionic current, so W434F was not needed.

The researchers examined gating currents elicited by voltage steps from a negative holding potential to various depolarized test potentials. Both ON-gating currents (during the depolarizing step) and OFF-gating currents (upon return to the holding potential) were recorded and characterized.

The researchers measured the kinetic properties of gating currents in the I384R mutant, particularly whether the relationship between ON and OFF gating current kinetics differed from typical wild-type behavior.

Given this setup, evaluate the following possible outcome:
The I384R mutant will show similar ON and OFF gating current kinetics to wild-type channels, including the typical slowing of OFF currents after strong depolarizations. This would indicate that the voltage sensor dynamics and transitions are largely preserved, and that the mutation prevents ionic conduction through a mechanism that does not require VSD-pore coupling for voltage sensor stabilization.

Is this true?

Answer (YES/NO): NO